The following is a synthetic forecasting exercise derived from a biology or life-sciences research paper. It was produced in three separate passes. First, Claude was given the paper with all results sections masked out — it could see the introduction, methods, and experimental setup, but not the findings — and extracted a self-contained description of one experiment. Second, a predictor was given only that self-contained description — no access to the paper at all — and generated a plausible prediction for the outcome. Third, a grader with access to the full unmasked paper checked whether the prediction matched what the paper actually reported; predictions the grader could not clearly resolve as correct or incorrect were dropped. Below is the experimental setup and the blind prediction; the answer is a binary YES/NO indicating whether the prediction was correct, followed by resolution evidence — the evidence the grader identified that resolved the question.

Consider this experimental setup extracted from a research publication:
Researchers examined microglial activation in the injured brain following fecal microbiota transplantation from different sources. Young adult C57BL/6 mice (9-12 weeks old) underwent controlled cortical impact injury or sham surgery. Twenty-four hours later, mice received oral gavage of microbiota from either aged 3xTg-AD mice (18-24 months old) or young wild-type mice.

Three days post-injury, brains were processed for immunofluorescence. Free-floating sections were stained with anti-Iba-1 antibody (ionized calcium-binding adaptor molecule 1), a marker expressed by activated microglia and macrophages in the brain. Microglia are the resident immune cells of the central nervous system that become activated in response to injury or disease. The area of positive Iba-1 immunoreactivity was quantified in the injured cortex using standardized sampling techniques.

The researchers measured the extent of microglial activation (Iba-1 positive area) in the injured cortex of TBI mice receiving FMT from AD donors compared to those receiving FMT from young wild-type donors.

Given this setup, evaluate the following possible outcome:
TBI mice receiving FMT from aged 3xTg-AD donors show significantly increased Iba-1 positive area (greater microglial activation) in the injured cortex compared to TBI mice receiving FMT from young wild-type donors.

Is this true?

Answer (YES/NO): YES